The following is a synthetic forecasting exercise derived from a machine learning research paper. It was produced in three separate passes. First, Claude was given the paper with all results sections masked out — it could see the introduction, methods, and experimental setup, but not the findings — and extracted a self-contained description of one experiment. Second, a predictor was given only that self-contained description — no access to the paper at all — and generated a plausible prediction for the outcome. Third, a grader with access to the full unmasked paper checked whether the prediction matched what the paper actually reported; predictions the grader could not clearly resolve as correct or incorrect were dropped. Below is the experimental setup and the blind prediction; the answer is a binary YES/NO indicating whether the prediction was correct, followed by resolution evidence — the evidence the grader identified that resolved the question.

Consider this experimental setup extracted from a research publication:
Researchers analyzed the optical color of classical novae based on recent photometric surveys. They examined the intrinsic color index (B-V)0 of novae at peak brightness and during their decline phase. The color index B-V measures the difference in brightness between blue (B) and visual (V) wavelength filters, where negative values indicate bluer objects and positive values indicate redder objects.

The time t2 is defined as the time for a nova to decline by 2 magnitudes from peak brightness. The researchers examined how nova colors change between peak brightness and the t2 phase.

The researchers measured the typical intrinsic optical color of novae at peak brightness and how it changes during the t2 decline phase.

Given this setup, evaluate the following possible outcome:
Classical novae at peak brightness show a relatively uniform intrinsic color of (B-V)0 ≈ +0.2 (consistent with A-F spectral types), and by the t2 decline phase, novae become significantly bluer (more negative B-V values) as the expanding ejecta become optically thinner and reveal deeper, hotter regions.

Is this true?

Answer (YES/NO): NO